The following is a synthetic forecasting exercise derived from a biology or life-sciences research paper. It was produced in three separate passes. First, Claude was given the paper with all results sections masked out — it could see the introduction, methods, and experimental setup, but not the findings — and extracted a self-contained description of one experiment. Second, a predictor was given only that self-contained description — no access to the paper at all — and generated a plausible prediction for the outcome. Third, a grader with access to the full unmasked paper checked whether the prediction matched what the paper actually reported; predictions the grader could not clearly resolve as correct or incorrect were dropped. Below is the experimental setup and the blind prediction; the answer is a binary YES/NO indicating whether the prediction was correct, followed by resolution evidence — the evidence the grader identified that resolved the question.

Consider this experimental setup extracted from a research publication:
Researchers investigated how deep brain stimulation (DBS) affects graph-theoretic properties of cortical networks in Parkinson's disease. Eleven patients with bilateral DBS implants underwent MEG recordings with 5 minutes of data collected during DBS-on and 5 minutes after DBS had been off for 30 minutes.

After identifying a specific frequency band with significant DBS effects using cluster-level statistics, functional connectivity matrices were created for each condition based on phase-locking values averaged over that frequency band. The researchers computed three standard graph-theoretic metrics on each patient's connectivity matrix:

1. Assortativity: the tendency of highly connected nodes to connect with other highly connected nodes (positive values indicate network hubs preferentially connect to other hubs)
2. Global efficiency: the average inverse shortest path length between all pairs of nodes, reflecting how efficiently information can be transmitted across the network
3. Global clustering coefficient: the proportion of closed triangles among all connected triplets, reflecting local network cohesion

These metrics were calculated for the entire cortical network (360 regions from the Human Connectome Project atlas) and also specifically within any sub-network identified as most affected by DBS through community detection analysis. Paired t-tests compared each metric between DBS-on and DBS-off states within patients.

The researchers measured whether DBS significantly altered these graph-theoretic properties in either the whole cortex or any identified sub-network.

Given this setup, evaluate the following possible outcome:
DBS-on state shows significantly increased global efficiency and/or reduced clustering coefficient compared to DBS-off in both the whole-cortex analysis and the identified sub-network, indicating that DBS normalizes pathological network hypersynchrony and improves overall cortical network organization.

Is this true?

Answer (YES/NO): NO